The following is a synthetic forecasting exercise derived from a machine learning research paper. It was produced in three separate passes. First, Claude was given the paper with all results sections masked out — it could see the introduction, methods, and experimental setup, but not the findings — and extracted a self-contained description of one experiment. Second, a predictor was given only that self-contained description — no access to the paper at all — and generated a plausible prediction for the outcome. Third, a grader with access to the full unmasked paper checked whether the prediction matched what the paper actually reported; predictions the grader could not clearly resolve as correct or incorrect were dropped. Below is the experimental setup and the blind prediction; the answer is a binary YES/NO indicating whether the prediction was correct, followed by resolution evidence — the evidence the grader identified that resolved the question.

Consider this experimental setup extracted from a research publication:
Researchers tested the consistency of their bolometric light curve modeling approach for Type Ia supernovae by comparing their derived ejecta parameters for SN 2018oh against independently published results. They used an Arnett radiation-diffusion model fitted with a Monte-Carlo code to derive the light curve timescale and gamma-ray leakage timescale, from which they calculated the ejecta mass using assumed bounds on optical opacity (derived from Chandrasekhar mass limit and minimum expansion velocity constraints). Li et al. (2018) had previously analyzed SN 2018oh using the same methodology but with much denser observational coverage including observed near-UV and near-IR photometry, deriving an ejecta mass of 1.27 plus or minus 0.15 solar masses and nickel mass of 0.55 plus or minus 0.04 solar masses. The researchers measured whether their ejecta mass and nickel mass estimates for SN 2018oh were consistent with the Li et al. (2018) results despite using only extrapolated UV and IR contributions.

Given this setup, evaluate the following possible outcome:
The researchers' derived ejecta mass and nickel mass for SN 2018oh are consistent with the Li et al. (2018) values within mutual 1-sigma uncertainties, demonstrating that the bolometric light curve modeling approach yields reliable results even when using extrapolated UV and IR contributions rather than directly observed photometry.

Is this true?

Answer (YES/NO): YES